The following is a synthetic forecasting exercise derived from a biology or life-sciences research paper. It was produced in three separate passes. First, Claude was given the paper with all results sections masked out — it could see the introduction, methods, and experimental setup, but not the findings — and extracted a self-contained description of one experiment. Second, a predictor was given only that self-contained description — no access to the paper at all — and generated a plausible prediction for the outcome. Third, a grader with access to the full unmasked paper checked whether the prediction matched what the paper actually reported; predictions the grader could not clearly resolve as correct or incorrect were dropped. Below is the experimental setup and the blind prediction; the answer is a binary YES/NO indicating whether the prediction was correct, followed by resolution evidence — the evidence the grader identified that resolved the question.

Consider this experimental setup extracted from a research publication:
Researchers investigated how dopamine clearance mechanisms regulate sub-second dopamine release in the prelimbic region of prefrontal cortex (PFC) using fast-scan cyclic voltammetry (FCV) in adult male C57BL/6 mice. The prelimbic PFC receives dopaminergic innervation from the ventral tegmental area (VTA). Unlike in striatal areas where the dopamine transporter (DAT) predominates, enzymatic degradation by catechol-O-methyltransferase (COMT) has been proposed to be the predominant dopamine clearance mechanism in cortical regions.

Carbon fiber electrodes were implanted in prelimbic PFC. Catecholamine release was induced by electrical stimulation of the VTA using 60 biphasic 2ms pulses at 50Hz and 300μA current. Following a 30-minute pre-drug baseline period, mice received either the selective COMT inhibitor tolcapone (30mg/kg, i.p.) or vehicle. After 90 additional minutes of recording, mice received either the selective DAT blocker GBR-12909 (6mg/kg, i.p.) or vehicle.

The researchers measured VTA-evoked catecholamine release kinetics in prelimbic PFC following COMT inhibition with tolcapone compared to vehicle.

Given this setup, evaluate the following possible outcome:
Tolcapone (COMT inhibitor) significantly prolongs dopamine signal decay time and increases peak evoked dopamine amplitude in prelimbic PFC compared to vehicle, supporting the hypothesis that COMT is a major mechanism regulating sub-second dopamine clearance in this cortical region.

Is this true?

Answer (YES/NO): NO